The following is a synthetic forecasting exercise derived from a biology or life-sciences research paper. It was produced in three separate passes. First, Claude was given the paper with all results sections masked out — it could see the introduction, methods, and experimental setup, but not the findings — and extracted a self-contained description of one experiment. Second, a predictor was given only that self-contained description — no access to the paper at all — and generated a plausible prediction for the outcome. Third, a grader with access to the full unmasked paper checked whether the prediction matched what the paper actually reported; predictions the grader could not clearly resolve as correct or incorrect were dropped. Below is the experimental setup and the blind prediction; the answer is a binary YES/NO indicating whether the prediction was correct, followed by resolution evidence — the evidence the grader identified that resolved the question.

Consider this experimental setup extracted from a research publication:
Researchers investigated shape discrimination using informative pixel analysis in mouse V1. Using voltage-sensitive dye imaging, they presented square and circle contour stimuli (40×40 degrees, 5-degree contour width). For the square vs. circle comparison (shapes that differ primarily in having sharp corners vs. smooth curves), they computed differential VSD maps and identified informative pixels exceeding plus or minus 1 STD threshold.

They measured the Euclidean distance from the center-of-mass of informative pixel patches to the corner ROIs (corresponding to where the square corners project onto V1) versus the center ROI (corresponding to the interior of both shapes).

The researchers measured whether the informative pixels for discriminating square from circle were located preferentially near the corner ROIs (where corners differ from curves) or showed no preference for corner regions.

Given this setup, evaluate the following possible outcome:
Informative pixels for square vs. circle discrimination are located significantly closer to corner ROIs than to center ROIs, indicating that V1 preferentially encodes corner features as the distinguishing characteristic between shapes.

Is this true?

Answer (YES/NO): NO